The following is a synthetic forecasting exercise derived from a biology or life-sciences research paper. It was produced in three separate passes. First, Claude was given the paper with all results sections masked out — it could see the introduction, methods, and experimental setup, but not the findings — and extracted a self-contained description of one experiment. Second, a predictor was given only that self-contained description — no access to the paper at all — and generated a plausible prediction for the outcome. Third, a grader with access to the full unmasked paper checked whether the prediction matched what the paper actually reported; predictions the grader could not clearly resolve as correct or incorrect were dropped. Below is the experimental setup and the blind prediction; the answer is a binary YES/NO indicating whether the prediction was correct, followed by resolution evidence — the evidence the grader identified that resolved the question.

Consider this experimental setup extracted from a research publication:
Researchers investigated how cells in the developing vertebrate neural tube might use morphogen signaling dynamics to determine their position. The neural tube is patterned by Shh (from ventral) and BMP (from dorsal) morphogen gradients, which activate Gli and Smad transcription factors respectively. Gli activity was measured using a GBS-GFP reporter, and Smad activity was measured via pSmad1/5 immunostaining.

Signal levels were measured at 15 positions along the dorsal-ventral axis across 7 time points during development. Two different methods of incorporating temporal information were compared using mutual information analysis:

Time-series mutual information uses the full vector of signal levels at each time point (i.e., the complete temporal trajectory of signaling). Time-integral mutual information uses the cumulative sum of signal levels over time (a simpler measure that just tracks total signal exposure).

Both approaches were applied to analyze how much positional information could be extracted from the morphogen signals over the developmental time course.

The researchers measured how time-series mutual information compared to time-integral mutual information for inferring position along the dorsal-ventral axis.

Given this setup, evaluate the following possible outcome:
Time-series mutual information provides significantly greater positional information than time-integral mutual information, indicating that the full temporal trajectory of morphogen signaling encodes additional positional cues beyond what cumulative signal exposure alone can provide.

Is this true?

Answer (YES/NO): NO